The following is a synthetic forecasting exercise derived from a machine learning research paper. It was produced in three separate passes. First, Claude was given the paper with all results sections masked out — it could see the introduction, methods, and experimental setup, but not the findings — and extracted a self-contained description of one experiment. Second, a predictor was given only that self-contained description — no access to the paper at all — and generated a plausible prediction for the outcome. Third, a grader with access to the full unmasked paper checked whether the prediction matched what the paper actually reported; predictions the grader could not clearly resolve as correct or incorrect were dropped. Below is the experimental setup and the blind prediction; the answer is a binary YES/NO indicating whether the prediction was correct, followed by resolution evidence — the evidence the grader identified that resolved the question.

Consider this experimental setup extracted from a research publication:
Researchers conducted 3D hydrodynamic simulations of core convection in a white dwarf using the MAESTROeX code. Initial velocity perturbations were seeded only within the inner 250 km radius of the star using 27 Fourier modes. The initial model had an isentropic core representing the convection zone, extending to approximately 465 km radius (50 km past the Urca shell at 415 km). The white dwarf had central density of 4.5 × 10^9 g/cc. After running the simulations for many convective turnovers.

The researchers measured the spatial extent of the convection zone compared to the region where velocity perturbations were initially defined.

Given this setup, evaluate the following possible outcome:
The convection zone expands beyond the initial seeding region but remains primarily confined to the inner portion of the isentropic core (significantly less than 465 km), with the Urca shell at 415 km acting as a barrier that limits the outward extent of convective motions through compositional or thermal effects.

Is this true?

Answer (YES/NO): NO